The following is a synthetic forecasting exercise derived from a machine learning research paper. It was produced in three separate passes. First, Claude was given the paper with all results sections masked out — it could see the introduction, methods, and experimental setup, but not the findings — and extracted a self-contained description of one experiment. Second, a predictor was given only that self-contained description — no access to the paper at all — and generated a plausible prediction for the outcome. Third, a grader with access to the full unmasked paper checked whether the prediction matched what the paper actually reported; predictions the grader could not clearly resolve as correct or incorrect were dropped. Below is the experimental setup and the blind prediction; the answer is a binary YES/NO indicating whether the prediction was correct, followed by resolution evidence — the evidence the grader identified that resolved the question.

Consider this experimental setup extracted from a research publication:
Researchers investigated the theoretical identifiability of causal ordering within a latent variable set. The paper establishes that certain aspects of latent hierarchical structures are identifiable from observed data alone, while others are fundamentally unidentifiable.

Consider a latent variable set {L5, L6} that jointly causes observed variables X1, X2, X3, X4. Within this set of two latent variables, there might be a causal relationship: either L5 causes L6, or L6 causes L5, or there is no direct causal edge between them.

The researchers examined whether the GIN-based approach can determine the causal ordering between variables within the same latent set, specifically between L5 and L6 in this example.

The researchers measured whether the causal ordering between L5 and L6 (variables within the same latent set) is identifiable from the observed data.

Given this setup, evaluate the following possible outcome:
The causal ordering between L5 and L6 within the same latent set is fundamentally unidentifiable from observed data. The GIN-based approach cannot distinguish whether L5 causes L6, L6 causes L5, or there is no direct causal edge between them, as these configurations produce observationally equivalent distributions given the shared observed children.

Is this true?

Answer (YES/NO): YES